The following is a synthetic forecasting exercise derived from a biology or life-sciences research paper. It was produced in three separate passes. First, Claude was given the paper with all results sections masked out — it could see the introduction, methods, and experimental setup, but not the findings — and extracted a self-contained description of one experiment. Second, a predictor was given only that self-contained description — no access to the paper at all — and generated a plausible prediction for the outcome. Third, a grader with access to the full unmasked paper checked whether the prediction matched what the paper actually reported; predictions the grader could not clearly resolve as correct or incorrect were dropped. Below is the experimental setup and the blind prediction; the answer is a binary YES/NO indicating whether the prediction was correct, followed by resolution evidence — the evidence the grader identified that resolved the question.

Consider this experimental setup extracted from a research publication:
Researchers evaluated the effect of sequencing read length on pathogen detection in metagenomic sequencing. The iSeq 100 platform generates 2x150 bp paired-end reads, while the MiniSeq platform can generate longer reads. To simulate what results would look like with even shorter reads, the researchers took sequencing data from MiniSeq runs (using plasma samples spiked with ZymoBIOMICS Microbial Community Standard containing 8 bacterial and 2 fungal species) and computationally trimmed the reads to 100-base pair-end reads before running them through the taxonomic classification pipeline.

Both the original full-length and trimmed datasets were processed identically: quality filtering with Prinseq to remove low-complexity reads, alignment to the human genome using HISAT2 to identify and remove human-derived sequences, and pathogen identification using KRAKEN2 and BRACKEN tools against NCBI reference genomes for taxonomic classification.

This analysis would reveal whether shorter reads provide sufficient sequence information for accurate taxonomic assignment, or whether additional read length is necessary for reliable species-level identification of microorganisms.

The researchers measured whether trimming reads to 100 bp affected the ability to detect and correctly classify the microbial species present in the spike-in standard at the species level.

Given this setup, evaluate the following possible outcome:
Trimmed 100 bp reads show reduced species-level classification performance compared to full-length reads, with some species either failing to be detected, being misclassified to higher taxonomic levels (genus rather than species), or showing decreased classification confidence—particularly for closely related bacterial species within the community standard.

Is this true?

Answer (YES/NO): NO